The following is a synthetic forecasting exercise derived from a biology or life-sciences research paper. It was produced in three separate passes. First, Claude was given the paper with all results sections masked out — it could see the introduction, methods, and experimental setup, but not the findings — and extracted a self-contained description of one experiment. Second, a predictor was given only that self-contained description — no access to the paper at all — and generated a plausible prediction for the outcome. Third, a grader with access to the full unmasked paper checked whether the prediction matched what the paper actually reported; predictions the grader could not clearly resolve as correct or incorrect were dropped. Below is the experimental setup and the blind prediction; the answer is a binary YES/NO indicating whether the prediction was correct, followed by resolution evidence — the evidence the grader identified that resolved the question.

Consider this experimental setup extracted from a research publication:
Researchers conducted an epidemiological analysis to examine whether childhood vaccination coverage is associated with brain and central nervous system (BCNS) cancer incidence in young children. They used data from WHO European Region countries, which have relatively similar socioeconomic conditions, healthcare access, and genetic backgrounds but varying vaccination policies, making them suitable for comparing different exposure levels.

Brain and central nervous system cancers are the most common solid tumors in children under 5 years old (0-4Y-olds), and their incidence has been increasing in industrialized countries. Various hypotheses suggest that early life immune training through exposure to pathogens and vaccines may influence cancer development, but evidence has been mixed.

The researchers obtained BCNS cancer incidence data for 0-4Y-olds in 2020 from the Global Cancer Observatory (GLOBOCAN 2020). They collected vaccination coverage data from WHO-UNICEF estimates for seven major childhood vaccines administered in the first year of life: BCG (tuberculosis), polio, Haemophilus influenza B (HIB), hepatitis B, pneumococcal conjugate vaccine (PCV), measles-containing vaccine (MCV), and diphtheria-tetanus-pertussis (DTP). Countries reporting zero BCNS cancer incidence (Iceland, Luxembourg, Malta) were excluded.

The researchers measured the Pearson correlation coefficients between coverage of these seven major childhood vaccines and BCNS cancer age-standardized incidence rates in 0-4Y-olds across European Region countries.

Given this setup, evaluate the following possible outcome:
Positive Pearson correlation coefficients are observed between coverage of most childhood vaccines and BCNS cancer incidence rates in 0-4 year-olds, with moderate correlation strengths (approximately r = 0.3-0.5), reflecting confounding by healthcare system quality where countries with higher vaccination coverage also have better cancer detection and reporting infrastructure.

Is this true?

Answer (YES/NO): NO